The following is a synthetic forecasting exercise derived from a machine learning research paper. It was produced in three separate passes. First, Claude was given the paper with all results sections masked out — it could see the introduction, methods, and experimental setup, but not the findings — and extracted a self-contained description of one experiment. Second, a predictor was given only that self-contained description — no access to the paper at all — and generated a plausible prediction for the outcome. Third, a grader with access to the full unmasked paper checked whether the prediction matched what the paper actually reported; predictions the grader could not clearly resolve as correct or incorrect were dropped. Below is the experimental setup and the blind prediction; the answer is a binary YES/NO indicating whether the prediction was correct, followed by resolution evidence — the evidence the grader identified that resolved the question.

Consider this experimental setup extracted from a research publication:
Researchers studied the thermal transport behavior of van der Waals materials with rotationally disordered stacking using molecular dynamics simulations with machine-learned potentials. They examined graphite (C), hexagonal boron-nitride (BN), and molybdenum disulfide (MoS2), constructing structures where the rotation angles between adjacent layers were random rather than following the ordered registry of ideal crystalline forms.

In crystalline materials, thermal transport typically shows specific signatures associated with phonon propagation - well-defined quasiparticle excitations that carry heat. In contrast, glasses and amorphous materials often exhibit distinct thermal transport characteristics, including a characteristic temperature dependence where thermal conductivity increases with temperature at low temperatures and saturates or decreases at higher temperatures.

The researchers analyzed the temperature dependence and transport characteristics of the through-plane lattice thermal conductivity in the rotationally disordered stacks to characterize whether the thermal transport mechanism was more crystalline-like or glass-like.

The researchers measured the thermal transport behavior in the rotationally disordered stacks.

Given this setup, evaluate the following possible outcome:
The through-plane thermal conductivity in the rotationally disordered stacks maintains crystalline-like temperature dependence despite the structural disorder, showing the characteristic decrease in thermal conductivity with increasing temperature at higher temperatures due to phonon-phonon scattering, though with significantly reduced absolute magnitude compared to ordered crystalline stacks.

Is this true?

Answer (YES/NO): NO